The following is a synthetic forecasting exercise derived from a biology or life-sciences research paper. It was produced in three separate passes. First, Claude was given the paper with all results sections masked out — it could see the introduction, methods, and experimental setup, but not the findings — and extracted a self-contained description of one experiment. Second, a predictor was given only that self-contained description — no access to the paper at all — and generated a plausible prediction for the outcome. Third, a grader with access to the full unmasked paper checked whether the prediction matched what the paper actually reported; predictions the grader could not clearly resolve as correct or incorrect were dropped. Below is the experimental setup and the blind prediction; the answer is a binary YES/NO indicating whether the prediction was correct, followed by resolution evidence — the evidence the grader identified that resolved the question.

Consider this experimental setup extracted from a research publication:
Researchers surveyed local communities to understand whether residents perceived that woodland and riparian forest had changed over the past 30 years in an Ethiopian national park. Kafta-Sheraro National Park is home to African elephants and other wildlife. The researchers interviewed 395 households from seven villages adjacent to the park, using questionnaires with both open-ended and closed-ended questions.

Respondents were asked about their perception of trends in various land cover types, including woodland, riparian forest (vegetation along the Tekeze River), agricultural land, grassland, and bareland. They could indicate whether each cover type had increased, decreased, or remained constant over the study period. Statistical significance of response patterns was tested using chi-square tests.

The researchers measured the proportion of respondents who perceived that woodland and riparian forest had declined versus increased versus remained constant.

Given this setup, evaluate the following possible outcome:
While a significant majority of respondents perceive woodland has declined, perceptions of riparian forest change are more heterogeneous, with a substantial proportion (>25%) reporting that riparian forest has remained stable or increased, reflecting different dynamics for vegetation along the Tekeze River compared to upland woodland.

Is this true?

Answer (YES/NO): NO